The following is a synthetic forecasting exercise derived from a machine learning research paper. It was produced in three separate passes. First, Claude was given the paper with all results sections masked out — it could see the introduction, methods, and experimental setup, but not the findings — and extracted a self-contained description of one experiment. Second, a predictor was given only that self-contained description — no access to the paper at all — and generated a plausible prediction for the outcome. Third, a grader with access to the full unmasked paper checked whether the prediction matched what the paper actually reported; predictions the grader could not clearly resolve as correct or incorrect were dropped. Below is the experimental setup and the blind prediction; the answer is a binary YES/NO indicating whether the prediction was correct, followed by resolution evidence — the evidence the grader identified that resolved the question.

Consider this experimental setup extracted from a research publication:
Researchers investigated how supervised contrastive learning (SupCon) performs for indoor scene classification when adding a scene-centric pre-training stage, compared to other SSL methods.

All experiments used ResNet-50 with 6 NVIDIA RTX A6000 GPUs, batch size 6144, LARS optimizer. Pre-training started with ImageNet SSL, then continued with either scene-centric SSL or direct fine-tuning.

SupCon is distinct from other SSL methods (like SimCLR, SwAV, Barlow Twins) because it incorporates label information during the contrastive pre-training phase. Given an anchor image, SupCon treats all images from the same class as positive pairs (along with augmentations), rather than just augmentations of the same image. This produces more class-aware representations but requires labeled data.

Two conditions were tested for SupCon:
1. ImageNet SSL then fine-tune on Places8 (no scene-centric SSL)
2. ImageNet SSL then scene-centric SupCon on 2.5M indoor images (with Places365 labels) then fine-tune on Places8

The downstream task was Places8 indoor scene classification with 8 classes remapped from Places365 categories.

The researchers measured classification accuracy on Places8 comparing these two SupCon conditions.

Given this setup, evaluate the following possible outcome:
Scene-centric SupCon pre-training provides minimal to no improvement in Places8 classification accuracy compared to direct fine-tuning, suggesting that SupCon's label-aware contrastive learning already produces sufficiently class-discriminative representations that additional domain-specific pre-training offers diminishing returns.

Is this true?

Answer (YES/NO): NO